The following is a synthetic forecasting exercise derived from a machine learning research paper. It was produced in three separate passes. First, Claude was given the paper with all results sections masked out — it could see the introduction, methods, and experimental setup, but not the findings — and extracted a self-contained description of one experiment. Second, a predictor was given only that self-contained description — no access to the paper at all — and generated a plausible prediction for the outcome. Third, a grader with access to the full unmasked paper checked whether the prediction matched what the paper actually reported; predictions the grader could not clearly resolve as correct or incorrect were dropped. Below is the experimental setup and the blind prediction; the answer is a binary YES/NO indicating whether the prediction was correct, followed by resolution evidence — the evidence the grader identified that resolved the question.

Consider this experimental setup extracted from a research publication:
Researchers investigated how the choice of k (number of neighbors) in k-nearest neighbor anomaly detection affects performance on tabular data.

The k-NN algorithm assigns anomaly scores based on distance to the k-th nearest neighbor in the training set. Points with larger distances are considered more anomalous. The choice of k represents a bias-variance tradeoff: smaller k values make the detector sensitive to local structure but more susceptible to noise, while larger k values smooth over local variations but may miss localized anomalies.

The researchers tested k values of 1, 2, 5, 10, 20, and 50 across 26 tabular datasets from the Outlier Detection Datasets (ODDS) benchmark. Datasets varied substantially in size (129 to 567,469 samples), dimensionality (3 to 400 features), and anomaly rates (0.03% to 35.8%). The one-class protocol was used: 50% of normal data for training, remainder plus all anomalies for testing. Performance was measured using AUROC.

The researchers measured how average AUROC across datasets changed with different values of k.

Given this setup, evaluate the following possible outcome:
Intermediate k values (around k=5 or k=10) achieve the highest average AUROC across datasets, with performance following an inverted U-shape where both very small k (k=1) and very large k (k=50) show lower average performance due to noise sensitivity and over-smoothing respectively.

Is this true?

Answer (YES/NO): NO